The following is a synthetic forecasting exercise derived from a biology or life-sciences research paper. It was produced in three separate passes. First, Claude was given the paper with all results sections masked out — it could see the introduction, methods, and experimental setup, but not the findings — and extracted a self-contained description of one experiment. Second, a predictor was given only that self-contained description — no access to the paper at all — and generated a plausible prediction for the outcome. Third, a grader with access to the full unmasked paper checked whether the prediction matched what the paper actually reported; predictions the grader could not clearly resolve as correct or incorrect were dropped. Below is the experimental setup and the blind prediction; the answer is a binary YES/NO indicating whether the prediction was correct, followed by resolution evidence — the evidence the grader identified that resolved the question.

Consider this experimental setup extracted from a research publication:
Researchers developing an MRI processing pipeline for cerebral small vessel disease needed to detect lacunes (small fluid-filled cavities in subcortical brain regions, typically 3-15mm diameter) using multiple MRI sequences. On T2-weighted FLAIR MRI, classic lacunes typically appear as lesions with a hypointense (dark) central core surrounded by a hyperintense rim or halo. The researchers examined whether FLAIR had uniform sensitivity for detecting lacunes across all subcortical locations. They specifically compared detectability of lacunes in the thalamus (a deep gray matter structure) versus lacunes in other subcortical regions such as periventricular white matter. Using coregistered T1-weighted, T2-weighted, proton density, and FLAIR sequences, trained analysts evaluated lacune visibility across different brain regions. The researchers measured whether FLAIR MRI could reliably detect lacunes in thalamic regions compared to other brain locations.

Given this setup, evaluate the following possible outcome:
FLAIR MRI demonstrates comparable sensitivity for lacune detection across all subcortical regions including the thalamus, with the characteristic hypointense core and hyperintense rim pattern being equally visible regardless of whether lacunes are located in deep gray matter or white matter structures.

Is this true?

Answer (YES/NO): NO